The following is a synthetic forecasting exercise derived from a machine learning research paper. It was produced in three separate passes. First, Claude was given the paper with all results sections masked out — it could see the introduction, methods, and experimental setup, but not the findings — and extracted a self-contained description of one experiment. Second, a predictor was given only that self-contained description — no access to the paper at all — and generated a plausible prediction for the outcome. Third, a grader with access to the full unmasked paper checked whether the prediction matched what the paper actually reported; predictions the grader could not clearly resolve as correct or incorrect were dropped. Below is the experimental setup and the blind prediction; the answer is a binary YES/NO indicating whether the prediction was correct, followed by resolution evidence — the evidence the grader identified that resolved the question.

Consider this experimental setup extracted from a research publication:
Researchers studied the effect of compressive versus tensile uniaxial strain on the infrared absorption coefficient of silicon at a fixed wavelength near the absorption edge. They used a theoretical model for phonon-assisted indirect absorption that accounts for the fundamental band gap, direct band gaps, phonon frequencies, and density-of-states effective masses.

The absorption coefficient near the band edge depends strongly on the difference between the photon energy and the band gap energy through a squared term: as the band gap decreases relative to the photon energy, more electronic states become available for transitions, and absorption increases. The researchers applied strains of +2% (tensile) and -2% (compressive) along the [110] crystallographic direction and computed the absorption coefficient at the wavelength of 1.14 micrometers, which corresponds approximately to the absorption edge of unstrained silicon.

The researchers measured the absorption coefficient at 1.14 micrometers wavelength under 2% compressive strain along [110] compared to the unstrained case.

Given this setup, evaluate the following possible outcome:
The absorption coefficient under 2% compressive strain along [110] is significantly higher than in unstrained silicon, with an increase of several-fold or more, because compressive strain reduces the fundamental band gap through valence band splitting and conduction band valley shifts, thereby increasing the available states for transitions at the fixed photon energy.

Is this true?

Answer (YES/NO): YES